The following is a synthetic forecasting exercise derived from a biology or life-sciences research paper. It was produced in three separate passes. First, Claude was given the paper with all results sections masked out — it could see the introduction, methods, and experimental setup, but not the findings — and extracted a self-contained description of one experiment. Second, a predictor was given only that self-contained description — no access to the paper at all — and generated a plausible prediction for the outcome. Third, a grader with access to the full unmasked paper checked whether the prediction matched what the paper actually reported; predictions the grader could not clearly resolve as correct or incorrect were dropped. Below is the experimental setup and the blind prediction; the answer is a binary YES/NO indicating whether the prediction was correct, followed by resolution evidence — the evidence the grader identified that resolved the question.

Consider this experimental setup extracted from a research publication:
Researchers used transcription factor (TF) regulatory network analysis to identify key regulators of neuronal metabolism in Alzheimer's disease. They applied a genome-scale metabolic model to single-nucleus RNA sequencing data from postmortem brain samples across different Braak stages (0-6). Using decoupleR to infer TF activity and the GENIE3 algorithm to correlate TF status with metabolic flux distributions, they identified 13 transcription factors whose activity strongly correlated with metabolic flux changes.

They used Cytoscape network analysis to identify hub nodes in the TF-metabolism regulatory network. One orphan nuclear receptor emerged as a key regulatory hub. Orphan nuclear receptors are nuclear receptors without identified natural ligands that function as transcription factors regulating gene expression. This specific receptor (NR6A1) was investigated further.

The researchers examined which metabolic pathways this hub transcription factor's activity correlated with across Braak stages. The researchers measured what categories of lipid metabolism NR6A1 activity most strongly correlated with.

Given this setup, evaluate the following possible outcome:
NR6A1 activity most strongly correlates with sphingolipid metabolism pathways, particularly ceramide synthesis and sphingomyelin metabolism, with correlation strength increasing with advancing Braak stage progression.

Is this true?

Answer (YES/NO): NO